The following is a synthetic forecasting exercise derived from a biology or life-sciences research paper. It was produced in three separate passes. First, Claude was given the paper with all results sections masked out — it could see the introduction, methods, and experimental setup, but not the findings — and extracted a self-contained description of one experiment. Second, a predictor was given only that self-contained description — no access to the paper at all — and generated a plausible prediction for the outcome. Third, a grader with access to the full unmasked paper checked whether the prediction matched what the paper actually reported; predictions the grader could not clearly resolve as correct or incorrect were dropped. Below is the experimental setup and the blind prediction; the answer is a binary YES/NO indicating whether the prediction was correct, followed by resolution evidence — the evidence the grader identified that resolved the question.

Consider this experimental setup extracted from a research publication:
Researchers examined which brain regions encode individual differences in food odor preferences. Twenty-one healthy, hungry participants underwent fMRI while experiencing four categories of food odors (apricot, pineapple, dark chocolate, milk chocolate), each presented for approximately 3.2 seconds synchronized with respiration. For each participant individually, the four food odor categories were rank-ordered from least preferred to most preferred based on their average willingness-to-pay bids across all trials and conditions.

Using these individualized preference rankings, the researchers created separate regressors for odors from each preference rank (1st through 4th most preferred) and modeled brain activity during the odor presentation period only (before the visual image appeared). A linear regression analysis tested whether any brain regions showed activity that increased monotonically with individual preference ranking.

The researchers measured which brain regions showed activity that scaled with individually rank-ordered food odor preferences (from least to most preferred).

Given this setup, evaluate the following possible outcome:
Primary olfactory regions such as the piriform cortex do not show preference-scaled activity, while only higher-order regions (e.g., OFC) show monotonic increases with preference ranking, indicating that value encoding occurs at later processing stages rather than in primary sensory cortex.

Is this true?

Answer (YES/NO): NO